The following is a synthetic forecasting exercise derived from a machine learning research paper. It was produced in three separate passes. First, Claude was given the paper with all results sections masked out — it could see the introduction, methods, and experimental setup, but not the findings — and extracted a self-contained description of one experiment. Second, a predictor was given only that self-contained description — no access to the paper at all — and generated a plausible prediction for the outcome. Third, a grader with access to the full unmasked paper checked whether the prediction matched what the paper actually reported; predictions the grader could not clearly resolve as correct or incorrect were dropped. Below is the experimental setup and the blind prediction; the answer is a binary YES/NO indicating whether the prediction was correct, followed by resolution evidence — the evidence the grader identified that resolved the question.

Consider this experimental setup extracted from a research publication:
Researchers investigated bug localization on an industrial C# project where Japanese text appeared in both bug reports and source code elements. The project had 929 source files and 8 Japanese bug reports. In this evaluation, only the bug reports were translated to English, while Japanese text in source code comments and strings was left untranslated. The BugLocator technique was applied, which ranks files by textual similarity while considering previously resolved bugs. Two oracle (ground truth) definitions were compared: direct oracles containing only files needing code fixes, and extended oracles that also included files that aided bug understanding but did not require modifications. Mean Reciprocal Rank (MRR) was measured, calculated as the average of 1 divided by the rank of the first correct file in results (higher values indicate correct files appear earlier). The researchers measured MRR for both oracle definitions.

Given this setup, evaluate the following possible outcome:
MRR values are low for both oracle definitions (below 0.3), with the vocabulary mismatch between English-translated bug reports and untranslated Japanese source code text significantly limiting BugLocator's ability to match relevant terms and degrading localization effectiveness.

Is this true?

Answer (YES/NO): YES